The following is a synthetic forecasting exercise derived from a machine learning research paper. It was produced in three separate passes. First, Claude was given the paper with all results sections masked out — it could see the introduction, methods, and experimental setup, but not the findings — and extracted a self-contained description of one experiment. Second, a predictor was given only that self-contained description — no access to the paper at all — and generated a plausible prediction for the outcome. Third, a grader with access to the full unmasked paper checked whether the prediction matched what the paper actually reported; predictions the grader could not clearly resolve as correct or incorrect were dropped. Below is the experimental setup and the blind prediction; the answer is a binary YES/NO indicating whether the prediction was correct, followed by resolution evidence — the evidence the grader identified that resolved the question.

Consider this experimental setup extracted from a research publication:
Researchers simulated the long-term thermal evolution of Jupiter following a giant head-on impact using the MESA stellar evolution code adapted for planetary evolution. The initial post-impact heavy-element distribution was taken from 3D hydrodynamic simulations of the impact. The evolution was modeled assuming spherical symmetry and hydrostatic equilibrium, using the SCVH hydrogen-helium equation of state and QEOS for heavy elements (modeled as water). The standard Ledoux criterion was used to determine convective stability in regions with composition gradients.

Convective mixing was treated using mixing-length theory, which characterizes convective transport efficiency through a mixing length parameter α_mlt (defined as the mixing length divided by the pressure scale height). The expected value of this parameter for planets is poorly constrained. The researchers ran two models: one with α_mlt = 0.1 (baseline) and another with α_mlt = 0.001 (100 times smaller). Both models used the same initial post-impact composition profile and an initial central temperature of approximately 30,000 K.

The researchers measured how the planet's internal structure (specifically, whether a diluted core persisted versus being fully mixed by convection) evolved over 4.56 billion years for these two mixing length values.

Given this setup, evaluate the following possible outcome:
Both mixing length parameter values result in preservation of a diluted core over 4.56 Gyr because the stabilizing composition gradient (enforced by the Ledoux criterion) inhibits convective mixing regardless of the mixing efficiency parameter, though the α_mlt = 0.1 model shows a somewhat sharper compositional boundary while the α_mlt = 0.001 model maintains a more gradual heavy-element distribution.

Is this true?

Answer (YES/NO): NO